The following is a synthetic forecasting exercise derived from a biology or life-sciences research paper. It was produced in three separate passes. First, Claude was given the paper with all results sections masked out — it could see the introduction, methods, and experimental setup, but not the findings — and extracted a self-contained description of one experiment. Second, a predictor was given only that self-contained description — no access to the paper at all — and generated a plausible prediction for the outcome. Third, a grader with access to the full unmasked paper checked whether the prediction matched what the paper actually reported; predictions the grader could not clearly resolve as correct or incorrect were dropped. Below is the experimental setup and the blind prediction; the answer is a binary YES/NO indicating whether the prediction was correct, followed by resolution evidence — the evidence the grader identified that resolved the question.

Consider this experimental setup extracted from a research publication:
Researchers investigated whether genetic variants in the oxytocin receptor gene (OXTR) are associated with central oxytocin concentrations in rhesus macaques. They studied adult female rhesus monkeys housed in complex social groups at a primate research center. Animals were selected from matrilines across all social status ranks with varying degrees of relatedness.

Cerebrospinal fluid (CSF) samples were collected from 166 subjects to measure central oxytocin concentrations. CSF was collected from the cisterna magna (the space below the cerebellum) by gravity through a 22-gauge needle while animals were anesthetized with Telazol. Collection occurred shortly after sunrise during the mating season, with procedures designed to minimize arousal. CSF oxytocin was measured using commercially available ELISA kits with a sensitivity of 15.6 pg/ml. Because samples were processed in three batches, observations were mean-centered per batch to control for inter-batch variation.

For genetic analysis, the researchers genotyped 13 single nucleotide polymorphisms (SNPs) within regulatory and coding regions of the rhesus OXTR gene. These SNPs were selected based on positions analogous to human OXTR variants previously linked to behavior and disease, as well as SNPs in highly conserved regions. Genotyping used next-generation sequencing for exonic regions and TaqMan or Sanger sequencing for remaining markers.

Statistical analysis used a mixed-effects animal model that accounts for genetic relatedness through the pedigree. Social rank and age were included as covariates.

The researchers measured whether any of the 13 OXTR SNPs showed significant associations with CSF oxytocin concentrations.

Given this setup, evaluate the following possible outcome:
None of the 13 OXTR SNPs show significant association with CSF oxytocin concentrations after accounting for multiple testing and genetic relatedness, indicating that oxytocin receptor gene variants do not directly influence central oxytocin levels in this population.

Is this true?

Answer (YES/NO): YES